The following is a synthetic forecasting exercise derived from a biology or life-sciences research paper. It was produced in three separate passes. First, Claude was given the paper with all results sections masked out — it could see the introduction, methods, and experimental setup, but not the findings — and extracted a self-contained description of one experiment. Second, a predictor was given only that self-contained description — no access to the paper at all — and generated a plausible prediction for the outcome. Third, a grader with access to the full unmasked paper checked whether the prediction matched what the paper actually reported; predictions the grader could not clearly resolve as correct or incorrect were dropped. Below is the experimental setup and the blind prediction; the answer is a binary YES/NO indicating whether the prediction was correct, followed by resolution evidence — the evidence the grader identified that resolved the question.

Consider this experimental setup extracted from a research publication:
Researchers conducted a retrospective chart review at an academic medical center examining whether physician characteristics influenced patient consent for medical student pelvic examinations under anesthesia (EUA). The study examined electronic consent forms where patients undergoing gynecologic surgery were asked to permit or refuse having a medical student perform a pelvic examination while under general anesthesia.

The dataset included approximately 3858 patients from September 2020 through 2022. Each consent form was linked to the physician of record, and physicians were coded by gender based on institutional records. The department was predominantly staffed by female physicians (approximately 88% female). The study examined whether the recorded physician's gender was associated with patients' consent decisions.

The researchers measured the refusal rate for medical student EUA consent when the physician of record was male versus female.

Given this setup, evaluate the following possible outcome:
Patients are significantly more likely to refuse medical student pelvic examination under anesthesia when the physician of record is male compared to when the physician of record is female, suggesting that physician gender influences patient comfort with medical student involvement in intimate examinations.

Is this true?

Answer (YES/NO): NO